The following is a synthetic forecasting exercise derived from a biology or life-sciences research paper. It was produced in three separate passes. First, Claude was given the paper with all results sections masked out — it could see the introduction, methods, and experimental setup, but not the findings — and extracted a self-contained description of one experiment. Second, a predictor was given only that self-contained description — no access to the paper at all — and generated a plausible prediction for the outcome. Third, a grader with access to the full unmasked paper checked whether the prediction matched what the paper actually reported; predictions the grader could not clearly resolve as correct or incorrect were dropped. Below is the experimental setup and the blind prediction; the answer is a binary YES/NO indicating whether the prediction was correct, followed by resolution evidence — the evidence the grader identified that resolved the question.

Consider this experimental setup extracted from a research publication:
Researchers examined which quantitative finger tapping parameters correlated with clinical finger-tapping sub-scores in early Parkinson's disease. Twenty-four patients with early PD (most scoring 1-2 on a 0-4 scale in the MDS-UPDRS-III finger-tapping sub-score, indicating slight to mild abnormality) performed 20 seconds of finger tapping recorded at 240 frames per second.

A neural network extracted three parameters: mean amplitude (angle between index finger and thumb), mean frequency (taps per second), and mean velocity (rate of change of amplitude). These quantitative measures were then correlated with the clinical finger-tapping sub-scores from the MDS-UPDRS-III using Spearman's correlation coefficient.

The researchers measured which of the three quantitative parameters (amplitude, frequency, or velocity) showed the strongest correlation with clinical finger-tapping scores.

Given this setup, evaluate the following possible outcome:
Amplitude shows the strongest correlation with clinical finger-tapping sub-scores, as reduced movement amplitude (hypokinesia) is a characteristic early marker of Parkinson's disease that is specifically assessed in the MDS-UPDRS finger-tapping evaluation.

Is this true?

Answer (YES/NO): YES